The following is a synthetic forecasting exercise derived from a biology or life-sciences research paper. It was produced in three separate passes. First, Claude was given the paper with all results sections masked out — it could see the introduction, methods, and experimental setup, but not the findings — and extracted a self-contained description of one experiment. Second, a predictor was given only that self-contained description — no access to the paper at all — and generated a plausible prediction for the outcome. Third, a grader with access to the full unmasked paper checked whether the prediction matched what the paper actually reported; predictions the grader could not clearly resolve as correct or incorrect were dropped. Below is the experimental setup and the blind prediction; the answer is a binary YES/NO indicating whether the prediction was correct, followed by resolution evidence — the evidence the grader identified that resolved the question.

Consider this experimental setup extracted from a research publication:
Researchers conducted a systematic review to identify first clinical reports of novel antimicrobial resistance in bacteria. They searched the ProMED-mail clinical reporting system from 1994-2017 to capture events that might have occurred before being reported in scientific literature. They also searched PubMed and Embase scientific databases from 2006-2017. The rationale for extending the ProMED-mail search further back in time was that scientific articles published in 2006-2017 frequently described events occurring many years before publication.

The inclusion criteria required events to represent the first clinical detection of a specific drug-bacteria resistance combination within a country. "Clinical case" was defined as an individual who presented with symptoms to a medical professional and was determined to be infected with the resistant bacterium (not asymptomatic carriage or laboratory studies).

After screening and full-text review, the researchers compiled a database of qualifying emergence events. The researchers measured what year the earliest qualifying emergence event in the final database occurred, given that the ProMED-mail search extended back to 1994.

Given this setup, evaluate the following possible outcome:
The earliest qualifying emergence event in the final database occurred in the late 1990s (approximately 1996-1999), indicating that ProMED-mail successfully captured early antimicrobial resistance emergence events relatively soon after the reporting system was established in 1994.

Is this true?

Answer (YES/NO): YES